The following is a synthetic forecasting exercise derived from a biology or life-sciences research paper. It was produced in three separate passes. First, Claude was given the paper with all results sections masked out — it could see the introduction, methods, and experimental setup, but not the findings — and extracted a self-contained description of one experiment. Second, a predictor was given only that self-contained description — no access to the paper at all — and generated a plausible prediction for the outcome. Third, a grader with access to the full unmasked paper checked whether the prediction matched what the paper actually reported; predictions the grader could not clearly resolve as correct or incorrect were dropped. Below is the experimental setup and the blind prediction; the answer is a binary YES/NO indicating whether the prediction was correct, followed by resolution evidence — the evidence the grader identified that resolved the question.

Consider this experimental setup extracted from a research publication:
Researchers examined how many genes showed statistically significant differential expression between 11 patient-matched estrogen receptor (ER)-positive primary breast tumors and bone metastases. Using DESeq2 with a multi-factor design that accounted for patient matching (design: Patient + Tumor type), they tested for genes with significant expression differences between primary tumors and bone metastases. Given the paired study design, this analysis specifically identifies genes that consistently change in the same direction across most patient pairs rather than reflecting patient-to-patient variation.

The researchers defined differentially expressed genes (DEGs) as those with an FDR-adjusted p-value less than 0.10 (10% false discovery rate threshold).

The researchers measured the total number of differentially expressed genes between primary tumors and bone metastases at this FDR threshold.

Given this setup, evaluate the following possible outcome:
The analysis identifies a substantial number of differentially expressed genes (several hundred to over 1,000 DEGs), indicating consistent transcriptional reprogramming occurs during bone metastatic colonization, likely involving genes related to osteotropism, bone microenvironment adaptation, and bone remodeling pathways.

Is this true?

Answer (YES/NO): NO